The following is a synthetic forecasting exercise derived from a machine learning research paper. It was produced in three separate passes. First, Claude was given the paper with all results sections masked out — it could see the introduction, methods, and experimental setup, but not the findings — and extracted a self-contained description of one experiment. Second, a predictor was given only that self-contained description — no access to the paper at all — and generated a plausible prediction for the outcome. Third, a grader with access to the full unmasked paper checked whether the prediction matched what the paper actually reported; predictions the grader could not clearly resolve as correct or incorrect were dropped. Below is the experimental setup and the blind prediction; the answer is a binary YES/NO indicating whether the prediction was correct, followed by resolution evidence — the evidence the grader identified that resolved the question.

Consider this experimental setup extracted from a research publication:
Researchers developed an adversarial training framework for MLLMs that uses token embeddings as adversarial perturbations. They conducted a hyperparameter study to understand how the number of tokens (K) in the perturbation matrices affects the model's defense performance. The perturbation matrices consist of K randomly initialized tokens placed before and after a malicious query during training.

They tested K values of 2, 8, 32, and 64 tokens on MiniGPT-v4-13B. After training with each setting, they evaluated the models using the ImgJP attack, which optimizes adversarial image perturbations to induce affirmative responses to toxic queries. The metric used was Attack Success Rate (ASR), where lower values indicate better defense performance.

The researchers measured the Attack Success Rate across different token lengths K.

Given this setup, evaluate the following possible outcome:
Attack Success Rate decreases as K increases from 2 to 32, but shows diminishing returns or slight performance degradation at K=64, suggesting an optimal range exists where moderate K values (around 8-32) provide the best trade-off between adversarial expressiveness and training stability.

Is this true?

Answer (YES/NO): YES